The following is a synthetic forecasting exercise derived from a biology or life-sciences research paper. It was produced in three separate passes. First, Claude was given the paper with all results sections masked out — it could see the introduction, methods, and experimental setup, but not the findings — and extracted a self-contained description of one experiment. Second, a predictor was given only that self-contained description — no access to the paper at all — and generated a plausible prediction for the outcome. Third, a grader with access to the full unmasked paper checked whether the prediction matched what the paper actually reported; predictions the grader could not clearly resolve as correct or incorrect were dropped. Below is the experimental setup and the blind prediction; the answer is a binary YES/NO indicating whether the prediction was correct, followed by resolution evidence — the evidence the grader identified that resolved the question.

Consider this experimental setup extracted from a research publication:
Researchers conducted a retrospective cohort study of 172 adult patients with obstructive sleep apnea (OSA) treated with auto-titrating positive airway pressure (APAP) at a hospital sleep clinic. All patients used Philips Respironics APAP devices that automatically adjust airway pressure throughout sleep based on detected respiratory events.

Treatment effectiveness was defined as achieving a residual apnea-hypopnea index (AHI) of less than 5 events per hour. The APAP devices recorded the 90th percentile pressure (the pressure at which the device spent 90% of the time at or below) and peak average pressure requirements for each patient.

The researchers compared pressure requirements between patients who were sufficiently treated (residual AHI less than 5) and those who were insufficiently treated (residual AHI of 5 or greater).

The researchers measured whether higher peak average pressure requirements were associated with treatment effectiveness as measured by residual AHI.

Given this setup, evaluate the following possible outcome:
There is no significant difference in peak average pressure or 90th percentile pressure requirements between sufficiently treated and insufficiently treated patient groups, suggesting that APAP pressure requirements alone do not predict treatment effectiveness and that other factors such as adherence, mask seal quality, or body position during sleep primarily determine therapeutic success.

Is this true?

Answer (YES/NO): NO